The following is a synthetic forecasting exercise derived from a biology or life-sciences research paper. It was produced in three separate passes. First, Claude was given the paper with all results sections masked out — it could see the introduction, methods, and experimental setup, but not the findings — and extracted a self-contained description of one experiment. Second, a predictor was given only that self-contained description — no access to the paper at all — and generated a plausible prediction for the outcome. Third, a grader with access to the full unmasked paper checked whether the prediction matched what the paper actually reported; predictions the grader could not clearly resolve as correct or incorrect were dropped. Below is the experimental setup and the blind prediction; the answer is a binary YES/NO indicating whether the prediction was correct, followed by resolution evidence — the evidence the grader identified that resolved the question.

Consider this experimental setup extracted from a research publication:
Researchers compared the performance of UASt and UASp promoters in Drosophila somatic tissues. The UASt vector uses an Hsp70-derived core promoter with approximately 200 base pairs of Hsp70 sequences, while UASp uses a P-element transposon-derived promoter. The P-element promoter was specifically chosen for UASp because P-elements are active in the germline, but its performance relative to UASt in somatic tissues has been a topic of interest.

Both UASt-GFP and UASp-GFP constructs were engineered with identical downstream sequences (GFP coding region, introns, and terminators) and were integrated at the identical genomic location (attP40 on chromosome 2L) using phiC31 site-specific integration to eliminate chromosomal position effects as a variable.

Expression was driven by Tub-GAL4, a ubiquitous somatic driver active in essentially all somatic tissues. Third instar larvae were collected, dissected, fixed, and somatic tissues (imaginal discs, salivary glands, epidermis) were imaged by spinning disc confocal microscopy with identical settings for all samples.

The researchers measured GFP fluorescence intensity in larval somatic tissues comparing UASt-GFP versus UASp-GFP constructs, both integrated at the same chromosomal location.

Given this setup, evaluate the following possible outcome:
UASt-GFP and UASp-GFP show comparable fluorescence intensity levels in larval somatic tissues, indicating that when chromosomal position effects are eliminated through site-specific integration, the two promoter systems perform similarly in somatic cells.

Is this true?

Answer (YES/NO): NO